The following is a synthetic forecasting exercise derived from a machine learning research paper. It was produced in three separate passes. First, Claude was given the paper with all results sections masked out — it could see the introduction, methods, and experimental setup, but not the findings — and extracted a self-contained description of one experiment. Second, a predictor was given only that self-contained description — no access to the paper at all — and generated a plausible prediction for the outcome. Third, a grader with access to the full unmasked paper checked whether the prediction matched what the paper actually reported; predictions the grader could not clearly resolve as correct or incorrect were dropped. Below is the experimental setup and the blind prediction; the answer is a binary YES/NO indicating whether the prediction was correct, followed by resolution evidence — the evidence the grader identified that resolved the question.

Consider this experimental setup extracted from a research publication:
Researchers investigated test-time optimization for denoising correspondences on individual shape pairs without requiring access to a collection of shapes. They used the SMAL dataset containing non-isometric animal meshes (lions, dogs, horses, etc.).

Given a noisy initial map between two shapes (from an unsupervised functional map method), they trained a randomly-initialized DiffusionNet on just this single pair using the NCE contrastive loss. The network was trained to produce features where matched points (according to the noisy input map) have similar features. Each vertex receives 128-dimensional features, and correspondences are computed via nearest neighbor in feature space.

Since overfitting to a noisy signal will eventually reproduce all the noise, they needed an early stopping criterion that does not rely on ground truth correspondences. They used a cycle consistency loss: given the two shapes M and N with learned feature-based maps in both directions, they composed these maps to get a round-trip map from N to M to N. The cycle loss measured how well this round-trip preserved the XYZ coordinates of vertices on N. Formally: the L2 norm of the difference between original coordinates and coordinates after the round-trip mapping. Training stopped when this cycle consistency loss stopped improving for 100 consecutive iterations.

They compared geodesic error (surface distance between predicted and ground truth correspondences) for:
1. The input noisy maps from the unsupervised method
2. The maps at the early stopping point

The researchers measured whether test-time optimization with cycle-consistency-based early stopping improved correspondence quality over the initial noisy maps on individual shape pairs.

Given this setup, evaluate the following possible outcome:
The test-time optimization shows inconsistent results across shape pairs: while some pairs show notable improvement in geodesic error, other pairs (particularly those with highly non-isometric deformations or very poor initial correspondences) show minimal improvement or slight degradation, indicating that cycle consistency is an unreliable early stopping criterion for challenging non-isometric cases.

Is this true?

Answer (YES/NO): NO